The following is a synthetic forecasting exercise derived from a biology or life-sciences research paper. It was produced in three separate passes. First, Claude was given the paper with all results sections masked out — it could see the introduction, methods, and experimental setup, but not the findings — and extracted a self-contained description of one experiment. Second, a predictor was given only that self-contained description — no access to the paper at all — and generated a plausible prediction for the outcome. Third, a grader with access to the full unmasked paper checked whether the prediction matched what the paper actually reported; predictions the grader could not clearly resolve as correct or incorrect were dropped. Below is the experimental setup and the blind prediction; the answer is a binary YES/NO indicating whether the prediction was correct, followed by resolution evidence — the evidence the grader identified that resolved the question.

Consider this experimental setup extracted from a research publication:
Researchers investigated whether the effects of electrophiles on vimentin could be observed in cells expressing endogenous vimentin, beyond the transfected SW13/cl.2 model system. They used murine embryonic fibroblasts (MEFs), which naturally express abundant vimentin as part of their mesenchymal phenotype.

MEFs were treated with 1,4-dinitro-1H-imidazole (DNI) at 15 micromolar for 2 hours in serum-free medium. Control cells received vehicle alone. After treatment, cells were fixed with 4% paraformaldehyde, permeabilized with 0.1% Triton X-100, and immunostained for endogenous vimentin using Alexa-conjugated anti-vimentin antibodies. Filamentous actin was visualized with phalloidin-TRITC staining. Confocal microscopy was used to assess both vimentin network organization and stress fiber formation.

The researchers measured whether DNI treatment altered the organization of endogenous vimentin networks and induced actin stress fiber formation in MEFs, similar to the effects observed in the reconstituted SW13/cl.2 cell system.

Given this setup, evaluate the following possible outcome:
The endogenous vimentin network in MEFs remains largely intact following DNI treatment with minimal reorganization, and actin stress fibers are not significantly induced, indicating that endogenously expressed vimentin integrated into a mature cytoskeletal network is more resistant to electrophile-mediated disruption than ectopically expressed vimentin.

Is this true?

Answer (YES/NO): NO